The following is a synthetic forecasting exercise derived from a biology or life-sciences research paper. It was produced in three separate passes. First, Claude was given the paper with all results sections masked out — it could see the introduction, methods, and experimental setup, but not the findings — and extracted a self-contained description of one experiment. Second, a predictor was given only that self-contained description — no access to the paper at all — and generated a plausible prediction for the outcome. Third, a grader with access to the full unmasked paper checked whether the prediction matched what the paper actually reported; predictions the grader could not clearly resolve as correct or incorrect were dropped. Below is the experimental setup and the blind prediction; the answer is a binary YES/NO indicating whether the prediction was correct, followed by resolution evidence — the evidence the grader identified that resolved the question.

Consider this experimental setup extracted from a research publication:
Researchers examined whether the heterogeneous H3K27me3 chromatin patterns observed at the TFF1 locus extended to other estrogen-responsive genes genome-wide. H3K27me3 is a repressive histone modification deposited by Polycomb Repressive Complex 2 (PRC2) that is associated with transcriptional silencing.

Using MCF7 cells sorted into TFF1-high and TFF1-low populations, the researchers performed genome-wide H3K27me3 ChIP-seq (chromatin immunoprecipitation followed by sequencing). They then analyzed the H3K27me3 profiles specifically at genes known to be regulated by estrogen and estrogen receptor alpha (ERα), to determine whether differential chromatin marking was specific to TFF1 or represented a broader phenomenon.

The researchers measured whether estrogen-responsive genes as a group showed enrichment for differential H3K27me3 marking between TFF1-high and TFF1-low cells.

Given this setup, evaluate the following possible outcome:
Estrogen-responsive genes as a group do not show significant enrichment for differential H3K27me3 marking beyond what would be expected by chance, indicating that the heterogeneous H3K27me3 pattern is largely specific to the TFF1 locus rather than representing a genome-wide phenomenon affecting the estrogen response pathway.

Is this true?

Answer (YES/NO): NO